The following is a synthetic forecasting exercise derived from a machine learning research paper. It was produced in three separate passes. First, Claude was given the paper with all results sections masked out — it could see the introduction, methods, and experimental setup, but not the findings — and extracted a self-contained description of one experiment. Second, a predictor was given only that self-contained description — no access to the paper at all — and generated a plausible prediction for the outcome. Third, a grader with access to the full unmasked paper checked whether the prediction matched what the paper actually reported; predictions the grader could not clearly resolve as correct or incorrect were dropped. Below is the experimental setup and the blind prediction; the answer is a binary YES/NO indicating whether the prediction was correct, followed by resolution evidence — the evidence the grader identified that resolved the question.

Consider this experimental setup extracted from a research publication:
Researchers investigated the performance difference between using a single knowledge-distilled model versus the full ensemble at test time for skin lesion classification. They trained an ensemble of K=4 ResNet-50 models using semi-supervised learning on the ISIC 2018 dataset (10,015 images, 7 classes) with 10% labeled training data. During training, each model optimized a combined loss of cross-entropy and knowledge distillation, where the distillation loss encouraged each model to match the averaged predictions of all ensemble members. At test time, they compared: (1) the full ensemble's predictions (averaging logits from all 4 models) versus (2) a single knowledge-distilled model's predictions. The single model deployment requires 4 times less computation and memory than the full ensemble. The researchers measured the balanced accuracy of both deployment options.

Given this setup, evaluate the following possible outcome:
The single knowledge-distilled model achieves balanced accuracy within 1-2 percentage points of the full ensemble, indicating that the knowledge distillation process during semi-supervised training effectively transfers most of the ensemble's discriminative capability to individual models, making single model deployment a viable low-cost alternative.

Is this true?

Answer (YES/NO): YES